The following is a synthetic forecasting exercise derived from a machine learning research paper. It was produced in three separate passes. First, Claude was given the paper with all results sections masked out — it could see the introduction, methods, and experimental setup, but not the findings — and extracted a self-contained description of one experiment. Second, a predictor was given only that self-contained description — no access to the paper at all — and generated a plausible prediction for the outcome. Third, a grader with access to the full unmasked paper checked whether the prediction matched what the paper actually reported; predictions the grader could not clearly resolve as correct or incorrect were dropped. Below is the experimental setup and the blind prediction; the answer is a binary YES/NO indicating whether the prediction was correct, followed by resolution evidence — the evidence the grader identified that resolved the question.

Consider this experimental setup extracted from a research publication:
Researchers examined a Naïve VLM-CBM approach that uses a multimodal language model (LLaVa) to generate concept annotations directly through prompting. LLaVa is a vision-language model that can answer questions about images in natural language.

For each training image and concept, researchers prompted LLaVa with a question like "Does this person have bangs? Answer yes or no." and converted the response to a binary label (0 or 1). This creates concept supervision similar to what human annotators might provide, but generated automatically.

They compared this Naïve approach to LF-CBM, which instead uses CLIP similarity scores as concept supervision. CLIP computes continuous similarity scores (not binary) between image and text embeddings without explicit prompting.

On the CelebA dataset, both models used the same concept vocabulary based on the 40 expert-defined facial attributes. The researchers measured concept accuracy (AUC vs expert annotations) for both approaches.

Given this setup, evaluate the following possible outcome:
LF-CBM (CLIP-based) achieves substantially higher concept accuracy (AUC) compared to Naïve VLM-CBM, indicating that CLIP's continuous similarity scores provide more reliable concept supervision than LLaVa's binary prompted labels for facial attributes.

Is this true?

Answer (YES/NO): NO